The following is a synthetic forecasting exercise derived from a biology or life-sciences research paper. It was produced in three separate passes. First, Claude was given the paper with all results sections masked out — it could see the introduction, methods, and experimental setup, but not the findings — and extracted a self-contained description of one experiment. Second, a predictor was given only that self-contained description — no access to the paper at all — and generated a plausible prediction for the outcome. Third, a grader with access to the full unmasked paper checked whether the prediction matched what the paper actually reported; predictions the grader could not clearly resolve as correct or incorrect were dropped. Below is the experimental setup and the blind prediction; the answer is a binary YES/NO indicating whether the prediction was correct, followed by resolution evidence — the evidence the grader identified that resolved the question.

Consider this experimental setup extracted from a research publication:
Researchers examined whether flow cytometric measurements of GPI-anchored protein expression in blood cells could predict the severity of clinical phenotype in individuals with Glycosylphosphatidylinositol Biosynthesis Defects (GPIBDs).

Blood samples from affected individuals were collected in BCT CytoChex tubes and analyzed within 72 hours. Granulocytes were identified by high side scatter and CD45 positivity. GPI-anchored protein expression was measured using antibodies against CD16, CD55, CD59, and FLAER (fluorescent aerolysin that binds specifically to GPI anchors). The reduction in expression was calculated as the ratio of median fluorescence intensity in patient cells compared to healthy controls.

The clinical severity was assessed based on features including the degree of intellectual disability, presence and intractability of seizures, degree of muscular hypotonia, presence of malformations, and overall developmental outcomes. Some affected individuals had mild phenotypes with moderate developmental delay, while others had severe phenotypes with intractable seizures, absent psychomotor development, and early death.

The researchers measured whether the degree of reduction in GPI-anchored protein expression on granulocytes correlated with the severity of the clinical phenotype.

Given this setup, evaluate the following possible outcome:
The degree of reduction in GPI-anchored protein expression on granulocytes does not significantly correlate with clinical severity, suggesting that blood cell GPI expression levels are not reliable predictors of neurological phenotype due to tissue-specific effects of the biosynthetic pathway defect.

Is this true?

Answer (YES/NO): YES